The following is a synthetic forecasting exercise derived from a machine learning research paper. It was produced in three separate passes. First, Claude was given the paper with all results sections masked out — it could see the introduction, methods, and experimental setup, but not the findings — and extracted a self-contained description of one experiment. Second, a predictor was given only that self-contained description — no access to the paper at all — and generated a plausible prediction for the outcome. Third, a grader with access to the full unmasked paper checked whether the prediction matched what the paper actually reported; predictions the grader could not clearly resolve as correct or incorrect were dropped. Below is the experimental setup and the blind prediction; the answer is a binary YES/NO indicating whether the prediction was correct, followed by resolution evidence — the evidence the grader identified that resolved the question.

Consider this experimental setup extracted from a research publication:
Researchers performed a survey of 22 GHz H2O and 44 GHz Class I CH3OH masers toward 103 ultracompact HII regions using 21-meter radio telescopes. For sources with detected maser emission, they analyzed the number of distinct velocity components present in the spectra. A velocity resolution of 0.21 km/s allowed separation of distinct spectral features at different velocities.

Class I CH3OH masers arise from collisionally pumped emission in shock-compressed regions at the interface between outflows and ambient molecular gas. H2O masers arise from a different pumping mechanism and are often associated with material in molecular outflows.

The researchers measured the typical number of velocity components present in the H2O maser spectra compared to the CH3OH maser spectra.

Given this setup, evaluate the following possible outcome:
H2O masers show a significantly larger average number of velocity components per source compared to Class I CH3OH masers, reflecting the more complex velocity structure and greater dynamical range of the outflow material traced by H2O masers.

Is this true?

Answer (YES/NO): YES